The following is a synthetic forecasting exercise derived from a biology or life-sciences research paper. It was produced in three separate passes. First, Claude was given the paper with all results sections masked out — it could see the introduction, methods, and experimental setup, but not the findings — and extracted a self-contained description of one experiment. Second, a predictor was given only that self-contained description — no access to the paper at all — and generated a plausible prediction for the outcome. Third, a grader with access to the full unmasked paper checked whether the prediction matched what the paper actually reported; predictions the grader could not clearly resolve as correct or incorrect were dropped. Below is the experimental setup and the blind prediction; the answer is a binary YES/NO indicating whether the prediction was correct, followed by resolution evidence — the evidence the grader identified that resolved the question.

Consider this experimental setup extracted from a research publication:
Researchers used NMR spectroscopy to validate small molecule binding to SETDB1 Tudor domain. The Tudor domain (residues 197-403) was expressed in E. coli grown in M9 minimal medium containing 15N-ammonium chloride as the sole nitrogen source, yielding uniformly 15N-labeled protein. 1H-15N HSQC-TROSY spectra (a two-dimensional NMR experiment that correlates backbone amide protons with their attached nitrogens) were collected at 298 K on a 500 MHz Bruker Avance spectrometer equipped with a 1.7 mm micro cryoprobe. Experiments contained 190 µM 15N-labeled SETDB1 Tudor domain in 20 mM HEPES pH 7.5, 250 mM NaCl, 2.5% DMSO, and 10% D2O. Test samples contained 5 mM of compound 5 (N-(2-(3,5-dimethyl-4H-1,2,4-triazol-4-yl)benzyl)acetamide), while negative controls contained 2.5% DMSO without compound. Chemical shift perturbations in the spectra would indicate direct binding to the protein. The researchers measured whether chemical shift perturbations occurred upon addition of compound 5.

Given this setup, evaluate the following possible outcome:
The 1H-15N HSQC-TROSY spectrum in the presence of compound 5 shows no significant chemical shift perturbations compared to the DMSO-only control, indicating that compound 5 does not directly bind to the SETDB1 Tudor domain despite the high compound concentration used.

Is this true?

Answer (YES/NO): NO